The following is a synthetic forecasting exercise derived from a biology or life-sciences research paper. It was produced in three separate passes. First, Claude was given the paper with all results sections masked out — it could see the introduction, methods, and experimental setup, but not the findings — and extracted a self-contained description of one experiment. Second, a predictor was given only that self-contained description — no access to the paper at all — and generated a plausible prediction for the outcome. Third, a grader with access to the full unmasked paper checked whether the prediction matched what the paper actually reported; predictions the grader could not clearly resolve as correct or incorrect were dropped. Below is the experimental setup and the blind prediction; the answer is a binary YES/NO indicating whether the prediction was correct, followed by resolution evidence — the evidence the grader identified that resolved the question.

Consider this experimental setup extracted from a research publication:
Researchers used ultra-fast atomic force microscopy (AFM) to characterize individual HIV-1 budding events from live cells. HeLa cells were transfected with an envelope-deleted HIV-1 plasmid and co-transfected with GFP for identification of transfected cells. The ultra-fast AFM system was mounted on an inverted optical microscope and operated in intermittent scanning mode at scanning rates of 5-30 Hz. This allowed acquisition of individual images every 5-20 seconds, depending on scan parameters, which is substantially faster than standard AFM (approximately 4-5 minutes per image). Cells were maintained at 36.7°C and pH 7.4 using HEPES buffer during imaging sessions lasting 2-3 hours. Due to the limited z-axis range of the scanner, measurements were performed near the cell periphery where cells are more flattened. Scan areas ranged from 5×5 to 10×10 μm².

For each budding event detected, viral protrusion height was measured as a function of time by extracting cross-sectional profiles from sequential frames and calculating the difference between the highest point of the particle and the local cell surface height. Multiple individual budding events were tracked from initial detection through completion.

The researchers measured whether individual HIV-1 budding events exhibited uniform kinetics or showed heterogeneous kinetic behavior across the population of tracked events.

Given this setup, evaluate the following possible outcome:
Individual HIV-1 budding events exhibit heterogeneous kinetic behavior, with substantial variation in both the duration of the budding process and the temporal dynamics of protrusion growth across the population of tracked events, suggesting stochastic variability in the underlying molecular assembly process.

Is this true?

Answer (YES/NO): YES